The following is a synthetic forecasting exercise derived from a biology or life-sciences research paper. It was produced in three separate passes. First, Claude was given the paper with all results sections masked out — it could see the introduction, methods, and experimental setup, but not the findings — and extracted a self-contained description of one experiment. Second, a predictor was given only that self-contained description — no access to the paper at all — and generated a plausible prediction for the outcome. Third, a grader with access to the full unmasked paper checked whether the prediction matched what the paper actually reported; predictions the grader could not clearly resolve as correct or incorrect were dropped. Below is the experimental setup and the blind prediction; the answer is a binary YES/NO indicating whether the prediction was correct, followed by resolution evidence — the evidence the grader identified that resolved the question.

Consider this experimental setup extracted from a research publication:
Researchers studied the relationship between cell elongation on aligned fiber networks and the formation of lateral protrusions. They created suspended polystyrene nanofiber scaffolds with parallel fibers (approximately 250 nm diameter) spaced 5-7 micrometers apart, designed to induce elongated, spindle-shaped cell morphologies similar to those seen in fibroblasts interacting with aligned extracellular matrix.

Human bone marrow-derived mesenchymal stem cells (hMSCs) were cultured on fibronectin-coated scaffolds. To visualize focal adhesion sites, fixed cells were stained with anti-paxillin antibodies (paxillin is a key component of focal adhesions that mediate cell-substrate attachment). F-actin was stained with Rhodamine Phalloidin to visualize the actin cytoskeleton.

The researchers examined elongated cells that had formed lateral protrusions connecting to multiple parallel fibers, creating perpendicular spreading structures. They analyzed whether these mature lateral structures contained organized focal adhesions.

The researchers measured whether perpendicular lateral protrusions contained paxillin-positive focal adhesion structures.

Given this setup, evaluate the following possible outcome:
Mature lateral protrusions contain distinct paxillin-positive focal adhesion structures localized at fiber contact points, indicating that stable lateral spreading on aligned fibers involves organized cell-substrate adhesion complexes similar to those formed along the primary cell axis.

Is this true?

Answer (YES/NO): YES